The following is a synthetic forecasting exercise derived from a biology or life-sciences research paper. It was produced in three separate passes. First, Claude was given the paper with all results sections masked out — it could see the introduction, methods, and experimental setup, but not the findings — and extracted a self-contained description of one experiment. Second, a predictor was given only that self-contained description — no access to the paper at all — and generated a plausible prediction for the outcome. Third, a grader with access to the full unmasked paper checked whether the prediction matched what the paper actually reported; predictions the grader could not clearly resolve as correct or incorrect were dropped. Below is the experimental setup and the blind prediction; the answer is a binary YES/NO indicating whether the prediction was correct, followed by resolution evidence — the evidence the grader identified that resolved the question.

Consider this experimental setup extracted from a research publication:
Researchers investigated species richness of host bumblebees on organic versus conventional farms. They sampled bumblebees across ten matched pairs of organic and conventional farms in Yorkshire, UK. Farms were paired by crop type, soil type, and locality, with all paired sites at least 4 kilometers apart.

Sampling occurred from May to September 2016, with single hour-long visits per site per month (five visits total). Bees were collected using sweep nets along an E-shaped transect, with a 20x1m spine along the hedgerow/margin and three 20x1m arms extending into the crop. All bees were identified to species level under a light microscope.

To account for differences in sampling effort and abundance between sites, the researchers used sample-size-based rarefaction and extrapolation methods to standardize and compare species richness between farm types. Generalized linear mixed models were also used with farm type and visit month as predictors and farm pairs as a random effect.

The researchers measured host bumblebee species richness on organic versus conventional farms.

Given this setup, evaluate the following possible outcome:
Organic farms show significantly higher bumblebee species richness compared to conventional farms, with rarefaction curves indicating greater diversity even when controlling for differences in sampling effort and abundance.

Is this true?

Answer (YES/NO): NO